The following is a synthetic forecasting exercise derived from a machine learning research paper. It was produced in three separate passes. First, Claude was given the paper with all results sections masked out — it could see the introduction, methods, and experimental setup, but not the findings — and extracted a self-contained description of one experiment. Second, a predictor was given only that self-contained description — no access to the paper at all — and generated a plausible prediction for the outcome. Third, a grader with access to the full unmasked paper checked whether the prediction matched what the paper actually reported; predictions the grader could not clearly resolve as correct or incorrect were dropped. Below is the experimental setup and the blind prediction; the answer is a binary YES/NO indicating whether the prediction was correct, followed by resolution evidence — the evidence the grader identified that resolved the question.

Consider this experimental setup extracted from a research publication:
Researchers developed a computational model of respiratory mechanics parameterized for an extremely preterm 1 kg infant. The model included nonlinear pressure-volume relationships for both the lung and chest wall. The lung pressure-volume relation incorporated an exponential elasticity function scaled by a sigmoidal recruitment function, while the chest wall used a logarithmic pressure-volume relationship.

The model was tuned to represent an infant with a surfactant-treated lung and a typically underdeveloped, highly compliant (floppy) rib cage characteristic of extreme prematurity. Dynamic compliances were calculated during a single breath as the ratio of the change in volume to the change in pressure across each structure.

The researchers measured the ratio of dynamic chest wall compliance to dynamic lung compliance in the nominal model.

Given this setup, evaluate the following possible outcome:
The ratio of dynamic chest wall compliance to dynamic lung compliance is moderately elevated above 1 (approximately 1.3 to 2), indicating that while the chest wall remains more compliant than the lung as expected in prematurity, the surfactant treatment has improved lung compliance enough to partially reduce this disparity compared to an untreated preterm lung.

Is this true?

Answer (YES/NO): NO